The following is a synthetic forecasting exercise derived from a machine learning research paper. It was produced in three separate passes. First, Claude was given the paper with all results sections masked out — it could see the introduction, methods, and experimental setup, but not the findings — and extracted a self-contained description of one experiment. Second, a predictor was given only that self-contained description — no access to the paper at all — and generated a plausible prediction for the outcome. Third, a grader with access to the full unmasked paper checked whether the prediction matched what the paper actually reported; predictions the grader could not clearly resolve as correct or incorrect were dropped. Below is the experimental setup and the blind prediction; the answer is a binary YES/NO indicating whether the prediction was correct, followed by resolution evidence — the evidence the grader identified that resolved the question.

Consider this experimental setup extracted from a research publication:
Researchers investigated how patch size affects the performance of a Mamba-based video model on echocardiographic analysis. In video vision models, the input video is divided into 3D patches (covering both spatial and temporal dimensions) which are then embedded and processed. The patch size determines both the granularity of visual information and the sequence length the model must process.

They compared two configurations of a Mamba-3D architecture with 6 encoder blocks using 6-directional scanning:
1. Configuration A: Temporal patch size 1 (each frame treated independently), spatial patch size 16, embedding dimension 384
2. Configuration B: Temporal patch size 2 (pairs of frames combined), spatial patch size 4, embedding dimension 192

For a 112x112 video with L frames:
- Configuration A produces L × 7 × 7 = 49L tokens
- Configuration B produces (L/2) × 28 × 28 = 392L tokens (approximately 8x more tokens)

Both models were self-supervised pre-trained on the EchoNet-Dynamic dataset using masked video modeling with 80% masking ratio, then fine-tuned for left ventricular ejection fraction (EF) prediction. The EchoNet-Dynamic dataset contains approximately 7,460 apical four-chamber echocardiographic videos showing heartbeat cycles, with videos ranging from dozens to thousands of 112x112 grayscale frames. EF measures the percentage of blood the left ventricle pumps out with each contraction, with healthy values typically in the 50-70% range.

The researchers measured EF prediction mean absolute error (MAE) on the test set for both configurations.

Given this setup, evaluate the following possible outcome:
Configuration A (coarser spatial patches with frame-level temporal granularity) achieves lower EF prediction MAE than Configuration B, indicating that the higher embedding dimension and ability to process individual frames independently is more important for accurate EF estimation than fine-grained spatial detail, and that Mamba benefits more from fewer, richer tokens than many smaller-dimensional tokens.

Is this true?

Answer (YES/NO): NO